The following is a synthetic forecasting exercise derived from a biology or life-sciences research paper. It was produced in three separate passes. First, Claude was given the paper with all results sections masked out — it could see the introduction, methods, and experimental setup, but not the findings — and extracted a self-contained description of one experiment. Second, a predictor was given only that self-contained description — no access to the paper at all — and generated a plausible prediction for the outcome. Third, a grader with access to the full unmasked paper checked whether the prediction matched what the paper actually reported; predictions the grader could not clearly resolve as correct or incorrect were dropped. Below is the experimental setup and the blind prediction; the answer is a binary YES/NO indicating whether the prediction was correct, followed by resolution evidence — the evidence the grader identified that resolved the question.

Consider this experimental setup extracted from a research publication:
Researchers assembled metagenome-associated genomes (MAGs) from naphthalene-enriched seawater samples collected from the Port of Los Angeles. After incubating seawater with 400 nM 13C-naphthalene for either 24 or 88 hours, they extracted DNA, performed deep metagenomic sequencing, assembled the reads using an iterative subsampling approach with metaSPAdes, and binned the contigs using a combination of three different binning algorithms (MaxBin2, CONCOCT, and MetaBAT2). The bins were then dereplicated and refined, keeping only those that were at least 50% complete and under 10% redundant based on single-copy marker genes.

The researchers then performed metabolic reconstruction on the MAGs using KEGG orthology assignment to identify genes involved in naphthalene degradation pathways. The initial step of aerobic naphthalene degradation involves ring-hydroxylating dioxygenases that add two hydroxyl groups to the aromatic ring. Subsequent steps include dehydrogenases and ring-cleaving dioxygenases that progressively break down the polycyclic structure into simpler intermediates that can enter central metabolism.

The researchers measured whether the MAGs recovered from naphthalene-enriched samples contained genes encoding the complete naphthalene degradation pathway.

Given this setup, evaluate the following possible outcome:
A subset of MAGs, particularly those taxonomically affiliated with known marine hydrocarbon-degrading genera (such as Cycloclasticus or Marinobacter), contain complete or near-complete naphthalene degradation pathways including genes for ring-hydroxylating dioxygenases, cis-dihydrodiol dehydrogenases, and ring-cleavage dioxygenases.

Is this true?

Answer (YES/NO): NO